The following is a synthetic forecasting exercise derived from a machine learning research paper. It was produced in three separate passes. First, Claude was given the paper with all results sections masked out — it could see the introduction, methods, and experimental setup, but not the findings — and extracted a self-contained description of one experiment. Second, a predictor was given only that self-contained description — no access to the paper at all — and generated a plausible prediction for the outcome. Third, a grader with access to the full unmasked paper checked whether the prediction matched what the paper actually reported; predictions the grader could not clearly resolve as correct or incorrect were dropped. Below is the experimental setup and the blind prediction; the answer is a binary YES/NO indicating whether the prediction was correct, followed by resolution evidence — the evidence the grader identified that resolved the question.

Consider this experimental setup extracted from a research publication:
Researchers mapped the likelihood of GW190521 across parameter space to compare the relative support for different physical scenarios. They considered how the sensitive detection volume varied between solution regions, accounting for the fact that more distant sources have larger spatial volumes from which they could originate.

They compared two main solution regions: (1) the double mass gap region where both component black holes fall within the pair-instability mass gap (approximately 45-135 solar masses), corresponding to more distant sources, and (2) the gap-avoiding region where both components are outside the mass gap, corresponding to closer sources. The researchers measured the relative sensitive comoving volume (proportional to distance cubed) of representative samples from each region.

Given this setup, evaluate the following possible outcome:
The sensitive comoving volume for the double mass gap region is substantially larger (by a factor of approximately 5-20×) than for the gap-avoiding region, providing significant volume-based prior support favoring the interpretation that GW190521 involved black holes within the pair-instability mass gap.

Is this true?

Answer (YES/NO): YES